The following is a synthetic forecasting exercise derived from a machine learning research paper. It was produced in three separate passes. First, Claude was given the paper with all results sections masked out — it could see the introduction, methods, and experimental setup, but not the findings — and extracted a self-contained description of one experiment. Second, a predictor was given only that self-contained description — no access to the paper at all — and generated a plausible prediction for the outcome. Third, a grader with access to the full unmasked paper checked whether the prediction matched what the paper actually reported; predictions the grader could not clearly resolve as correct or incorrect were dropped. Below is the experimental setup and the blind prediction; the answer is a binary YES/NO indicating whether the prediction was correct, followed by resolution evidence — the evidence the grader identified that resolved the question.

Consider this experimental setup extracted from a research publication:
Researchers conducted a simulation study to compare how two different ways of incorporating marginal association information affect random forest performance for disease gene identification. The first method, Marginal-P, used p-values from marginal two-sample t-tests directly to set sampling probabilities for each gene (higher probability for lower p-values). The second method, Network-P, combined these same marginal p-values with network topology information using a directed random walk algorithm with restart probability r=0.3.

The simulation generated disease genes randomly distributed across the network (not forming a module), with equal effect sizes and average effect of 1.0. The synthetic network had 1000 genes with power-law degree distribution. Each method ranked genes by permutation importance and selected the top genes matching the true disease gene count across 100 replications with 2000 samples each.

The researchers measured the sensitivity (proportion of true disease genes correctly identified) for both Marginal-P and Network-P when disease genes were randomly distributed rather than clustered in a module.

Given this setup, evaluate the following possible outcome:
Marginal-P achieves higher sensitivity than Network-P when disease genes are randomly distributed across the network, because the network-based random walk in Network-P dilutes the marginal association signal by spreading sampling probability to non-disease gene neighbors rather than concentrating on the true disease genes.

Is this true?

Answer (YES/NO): YES